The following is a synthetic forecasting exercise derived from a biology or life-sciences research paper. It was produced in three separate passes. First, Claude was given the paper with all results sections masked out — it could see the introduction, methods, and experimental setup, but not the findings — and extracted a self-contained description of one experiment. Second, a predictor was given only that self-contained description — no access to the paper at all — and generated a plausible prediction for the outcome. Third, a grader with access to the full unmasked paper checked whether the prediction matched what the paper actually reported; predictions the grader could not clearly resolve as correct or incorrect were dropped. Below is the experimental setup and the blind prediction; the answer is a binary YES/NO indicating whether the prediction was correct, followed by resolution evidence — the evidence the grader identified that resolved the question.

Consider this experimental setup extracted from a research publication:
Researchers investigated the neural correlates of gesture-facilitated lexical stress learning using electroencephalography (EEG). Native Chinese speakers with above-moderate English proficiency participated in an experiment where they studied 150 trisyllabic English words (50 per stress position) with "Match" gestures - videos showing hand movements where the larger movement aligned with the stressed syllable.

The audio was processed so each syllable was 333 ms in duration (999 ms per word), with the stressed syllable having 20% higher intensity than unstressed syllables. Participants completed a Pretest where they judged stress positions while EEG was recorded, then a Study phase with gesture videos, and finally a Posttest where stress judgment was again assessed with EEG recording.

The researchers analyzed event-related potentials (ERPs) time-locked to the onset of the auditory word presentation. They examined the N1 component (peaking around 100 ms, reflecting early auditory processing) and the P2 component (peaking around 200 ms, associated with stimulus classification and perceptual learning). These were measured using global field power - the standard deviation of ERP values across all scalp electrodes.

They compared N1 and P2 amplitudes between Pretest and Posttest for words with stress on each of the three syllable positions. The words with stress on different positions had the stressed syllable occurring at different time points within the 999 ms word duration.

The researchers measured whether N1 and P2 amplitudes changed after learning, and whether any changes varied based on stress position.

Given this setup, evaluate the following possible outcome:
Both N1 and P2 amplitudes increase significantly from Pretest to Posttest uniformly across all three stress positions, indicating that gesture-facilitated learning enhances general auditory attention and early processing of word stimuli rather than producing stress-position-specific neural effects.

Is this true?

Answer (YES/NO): NO